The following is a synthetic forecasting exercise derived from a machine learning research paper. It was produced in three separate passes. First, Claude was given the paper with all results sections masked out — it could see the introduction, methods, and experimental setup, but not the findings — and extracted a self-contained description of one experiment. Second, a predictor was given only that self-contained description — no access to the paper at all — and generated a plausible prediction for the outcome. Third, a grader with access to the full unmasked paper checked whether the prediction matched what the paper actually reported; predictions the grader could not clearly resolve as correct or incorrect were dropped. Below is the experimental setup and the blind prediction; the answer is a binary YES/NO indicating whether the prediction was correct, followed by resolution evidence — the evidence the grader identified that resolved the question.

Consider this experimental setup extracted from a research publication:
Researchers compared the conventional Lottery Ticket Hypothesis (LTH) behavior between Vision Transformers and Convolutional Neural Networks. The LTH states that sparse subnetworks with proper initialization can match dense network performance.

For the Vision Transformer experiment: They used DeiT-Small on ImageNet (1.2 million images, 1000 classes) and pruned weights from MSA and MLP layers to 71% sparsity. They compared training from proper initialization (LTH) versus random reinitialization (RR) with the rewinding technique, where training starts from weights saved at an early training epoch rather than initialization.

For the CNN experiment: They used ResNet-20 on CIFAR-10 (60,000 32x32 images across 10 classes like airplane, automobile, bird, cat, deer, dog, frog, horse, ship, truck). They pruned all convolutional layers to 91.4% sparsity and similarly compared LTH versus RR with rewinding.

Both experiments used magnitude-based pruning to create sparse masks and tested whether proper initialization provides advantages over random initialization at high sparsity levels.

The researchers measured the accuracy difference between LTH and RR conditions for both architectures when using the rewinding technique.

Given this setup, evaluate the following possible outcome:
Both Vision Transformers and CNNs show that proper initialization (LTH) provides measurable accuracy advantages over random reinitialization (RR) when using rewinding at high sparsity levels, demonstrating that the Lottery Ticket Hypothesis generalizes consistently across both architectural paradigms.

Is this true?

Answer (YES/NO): NO